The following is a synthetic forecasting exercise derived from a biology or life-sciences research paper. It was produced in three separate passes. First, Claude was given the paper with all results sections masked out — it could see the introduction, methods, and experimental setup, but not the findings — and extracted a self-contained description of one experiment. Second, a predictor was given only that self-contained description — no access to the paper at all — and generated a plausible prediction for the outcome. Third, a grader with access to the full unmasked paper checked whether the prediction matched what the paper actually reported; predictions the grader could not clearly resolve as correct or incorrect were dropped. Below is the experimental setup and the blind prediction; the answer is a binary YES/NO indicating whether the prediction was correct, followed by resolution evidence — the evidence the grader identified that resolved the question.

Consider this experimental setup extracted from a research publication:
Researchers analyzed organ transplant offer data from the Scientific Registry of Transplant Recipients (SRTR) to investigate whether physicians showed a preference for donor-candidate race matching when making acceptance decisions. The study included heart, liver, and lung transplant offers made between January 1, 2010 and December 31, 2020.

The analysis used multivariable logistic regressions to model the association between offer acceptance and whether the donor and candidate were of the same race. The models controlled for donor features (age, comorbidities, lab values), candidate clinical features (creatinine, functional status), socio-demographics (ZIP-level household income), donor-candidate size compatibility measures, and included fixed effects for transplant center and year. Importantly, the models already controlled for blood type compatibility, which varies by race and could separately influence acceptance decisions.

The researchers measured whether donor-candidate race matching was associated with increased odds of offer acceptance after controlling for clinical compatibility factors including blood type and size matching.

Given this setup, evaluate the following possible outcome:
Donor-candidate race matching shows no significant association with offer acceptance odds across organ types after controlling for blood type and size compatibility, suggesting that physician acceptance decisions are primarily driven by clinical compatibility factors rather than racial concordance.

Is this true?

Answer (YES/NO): NO